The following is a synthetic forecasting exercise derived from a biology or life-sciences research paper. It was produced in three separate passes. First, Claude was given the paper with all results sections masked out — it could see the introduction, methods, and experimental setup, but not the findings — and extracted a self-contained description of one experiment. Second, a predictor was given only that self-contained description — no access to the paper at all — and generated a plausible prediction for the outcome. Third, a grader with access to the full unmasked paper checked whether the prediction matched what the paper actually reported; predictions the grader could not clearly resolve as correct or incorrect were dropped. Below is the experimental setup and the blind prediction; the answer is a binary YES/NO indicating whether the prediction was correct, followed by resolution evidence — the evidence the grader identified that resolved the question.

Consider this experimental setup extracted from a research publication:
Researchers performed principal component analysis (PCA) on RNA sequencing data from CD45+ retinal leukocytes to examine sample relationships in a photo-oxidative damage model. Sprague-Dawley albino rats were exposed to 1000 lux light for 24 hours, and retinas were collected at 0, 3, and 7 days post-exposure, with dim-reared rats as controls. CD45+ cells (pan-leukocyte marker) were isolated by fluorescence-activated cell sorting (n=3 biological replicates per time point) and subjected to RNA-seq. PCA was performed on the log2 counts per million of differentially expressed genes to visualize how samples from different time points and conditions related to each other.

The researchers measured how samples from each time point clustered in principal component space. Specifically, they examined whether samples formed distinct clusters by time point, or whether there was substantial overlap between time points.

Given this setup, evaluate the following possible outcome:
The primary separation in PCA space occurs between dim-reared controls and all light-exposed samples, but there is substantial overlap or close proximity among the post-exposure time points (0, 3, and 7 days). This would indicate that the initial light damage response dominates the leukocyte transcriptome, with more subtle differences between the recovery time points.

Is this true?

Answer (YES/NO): NO